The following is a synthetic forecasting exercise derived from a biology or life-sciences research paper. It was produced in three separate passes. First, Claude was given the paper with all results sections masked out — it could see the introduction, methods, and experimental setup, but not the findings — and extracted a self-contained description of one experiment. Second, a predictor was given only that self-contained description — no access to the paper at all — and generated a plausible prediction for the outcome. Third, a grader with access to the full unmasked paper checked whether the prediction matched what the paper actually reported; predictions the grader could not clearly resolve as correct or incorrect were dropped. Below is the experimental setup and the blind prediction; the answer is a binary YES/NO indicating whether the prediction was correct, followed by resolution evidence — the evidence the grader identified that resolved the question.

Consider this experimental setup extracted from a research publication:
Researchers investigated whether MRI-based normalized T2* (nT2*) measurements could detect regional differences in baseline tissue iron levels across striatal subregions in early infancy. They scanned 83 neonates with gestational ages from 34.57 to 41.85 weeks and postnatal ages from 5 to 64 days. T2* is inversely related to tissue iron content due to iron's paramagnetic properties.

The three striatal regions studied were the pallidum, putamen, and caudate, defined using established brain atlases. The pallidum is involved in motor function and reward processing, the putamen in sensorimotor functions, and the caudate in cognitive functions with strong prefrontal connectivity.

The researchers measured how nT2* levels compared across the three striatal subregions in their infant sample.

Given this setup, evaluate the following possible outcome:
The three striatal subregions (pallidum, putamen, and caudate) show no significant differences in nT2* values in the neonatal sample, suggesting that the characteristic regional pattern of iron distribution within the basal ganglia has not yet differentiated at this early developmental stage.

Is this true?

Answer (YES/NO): NO